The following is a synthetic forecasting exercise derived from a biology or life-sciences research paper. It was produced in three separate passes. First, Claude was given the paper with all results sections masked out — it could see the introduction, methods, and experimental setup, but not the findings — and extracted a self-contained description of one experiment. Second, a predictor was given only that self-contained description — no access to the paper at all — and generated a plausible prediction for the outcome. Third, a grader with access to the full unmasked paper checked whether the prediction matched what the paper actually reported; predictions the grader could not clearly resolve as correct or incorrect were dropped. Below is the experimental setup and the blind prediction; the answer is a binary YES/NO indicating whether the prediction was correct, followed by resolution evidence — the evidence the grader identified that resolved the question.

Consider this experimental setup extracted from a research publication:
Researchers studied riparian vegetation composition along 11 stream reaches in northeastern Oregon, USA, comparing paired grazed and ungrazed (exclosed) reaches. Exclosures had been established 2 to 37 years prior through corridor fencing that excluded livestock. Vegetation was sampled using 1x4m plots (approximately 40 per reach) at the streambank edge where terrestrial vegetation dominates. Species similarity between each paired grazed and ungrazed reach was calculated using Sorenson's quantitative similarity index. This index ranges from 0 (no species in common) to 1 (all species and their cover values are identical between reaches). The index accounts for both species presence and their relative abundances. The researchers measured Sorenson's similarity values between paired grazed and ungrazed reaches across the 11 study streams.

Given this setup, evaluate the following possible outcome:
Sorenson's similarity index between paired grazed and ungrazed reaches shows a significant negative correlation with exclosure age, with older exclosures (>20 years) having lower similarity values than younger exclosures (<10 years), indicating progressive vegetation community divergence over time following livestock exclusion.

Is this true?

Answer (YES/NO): NO